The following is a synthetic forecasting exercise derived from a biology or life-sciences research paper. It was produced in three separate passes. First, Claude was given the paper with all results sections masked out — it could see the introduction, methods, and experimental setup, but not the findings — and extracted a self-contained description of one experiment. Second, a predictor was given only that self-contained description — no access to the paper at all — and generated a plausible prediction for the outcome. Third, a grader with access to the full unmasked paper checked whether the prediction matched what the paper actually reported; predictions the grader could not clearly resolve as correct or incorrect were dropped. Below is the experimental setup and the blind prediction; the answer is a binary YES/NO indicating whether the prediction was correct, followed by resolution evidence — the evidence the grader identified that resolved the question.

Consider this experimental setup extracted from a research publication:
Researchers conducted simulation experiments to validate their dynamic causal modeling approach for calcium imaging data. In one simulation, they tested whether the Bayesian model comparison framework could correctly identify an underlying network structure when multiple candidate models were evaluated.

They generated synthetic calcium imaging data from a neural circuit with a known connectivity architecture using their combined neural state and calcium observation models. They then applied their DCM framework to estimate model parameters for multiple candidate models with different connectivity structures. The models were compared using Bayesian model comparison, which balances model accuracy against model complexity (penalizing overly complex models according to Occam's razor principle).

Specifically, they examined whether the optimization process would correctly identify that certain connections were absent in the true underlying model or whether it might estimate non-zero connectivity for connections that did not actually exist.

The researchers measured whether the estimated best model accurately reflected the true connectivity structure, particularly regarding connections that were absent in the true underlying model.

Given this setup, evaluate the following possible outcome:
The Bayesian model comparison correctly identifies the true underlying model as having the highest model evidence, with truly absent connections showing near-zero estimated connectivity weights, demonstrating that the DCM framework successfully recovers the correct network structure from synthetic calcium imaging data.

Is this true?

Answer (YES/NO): NO